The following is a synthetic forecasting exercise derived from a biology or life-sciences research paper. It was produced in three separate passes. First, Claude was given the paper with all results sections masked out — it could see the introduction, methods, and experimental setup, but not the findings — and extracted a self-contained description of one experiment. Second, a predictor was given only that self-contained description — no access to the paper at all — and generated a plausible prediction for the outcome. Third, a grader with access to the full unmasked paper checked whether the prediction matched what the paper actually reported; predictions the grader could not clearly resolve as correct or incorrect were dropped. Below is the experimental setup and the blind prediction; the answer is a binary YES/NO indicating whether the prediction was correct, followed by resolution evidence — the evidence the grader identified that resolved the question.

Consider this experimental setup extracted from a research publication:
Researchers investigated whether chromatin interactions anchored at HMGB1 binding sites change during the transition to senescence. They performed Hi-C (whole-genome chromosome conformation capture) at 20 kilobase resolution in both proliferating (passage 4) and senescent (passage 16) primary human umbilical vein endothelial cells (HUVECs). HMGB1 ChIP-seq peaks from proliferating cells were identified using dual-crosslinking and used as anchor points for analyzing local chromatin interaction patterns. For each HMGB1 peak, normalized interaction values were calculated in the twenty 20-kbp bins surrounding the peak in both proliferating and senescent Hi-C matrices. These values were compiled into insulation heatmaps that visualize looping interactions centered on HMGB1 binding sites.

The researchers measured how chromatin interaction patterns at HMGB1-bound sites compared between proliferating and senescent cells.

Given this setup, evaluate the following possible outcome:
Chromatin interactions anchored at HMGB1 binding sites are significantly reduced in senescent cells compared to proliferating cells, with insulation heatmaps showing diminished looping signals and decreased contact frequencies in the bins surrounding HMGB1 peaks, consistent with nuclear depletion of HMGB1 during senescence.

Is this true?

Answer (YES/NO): YES